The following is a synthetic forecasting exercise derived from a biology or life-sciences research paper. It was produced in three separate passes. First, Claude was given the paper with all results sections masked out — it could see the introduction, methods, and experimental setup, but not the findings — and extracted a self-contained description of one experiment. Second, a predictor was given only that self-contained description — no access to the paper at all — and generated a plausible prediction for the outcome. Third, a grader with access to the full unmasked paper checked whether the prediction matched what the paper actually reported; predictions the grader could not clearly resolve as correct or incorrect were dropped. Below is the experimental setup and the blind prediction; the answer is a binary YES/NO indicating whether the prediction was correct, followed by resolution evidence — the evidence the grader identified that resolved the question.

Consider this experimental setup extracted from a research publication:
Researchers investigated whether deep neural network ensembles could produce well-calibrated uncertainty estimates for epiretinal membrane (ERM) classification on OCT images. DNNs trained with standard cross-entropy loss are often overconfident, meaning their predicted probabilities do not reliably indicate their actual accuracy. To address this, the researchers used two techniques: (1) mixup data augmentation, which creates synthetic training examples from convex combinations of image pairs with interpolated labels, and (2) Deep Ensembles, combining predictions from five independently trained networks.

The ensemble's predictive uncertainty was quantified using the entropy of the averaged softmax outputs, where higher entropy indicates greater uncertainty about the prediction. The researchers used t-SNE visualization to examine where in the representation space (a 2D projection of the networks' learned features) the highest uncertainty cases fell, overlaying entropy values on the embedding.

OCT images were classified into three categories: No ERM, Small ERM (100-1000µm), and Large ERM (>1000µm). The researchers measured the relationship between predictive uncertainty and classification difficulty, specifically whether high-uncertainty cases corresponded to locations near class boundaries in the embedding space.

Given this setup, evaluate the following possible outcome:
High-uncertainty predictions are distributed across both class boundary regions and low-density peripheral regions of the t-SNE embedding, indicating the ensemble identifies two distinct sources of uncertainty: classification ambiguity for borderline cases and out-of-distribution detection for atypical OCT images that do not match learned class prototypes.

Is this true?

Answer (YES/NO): NO